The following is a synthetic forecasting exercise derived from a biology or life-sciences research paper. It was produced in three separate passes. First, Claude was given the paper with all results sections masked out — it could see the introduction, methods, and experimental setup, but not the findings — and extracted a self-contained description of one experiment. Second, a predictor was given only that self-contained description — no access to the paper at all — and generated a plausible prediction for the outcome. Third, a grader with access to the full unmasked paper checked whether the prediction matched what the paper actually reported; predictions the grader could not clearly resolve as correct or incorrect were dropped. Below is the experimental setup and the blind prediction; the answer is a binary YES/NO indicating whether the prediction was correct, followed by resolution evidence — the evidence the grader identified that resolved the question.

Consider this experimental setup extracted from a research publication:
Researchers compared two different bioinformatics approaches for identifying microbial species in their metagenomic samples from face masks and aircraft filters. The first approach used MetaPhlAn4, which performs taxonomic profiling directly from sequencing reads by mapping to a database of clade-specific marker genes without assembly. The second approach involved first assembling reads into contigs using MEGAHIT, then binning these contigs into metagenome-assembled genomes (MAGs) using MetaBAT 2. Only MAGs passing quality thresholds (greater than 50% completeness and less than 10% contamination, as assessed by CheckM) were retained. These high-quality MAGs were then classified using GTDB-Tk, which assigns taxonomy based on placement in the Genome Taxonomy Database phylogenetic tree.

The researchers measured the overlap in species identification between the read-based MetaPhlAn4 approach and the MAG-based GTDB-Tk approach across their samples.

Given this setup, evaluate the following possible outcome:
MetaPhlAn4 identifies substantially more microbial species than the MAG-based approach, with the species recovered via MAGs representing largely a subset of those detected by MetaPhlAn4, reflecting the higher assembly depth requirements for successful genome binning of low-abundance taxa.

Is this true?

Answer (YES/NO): YES